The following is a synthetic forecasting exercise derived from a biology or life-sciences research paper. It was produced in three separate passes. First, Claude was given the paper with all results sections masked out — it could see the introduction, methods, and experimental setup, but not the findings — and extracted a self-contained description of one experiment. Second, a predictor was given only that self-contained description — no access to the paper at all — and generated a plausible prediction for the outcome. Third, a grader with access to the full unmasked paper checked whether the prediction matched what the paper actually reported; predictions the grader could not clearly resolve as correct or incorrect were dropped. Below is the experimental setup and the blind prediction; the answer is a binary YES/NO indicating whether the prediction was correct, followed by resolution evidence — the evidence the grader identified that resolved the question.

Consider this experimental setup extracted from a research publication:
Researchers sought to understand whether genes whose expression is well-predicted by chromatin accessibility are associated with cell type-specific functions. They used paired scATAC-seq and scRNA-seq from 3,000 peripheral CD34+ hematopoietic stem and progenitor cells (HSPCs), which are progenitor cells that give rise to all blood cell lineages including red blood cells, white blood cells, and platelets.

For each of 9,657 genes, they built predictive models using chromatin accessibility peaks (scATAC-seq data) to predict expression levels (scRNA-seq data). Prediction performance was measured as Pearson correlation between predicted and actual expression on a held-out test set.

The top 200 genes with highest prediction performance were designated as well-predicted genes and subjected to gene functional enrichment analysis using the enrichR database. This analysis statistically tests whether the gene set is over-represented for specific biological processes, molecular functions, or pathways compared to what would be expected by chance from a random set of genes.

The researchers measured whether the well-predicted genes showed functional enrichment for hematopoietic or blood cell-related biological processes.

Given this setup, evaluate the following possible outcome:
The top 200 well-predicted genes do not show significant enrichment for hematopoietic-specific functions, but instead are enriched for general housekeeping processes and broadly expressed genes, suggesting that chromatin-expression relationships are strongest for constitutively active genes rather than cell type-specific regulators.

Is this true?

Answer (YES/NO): NO